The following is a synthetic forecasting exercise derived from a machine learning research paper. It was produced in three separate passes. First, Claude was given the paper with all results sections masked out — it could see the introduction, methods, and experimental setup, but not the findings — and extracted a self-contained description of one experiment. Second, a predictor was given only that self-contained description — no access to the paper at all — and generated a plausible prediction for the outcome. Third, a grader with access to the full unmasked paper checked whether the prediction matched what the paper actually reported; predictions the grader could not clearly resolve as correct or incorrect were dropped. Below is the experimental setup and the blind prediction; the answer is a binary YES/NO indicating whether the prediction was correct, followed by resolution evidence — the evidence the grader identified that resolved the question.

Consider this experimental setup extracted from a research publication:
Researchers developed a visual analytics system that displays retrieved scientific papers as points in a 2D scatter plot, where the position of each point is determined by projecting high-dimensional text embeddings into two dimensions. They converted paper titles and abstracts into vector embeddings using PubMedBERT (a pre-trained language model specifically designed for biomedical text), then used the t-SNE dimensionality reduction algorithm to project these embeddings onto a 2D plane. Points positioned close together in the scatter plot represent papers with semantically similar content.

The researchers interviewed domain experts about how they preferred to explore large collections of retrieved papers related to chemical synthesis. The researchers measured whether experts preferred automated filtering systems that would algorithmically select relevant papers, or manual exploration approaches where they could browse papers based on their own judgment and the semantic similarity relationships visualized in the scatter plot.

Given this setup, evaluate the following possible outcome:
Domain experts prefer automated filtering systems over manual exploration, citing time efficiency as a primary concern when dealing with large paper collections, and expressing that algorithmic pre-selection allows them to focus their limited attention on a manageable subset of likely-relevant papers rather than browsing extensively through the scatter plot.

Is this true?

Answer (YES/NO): NO